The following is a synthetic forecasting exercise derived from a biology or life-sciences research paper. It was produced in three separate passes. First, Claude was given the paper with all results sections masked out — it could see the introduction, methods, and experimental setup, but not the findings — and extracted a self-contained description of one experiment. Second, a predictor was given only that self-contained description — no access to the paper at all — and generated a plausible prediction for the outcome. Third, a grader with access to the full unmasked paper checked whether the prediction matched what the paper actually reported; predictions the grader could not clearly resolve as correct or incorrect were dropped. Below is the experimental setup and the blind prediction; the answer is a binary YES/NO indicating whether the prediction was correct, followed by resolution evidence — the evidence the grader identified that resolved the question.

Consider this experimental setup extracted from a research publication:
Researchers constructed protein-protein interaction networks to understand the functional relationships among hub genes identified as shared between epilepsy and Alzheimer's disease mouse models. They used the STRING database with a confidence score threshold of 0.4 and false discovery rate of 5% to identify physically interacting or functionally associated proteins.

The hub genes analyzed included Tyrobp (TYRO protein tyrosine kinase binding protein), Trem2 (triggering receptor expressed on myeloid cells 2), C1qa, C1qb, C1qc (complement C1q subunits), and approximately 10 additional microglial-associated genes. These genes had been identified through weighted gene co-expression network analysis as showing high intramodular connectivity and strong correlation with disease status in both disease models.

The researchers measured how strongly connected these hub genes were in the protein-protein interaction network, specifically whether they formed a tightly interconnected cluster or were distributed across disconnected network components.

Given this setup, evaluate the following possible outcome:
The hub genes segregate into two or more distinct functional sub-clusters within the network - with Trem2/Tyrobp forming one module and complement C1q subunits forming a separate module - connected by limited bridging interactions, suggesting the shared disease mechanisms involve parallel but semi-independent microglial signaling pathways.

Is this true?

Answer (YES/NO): NO